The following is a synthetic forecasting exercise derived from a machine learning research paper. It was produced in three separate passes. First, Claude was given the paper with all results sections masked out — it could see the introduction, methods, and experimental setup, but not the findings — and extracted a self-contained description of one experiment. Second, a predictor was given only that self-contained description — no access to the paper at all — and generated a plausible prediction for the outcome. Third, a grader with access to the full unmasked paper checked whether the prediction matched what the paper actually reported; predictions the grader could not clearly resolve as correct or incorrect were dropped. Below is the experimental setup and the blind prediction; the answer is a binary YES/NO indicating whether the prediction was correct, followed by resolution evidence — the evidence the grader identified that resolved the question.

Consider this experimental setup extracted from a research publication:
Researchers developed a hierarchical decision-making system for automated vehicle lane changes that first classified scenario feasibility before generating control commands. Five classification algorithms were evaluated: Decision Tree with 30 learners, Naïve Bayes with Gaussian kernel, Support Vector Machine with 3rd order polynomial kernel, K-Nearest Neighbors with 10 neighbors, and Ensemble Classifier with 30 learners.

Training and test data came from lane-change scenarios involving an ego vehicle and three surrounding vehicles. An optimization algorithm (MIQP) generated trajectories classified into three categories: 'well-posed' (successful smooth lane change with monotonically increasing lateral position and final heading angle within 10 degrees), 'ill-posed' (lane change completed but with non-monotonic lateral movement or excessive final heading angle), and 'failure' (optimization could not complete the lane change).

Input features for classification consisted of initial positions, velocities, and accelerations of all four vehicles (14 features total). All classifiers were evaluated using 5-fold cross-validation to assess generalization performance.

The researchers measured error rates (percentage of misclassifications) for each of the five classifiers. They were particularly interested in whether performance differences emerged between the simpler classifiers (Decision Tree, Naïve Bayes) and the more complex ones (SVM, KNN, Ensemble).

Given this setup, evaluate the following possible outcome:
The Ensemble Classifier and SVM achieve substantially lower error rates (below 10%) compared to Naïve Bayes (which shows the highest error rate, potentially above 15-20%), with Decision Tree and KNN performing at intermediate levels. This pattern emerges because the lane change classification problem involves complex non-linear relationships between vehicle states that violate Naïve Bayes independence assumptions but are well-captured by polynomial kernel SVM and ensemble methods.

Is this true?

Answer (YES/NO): YES